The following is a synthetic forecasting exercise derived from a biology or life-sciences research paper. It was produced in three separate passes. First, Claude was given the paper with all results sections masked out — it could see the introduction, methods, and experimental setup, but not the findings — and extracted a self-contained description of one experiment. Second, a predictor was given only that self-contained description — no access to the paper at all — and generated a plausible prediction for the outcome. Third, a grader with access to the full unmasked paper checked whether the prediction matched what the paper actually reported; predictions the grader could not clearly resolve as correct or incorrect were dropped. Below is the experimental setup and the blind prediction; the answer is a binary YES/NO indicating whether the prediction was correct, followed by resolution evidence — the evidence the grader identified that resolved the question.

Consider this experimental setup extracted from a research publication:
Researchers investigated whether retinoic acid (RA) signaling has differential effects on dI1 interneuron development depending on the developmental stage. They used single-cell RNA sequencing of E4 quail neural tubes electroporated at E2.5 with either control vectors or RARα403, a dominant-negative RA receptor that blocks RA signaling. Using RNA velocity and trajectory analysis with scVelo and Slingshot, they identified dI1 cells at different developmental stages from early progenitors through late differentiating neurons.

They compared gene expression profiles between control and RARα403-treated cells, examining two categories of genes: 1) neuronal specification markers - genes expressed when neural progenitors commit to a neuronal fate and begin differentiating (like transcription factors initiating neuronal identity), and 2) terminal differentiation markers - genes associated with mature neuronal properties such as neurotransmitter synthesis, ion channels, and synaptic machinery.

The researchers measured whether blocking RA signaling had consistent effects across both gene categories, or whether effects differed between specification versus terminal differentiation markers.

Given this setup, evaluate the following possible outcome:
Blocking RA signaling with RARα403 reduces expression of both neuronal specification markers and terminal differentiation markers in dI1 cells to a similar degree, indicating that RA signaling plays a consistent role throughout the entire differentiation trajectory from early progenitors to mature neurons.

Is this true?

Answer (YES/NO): NO